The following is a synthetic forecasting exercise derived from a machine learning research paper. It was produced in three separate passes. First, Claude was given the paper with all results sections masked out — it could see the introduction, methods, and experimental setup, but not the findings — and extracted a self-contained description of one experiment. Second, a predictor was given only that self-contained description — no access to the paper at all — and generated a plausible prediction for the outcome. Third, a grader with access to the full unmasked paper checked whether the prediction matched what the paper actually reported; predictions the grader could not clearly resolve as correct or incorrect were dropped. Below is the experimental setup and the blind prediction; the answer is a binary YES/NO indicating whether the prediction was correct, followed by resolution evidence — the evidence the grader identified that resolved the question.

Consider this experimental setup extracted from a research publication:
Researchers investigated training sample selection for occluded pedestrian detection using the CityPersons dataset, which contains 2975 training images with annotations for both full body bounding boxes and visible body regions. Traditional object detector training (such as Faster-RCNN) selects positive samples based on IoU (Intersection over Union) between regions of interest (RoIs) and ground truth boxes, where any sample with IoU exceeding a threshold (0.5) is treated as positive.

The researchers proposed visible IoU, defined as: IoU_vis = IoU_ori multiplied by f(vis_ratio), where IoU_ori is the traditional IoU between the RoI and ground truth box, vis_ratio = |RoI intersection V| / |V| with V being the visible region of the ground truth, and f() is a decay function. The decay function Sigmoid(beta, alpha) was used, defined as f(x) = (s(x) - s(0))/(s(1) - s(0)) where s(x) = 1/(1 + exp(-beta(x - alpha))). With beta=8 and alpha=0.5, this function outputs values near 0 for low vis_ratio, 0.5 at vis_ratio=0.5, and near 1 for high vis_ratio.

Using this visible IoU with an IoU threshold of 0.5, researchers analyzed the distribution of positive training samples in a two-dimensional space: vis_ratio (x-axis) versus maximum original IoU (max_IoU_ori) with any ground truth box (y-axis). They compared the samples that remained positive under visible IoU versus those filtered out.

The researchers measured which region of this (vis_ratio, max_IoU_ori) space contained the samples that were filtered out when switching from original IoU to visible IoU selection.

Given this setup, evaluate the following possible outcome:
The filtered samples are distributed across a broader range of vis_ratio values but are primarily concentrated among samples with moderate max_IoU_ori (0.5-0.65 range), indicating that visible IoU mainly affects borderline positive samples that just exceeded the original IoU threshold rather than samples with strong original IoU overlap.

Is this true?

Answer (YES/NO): NO